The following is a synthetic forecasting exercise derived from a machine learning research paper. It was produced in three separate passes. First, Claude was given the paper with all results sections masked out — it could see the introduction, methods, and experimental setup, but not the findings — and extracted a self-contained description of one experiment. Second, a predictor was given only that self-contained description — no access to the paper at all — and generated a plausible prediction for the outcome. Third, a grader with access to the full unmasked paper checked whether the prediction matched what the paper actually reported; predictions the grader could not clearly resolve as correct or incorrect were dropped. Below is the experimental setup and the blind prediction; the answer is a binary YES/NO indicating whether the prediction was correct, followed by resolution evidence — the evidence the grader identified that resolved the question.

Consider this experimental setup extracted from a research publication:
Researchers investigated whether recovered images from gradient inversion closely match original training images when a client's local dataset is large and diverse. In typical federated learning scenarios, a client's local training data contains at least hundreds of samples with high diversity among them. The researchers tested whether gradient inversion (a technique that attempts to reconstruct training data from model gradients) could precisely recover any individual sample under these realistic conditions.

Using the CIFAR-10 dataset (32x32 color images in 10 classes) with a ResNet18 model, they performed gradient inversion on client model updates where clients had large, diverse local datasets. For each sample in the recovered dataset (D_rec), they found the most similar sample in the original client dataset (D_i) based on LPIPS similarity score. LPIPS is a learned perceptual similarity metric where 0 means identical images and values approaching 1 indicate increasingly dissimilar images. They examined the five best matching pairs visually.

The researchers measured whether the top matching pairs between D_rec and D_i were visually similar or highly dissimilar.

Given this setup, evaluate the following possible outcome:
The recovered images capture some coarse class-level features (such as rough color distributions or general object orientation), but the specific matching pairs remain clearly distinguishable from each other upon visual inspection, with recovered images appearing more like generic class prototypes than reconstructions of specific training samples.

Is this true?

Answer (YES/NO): NO